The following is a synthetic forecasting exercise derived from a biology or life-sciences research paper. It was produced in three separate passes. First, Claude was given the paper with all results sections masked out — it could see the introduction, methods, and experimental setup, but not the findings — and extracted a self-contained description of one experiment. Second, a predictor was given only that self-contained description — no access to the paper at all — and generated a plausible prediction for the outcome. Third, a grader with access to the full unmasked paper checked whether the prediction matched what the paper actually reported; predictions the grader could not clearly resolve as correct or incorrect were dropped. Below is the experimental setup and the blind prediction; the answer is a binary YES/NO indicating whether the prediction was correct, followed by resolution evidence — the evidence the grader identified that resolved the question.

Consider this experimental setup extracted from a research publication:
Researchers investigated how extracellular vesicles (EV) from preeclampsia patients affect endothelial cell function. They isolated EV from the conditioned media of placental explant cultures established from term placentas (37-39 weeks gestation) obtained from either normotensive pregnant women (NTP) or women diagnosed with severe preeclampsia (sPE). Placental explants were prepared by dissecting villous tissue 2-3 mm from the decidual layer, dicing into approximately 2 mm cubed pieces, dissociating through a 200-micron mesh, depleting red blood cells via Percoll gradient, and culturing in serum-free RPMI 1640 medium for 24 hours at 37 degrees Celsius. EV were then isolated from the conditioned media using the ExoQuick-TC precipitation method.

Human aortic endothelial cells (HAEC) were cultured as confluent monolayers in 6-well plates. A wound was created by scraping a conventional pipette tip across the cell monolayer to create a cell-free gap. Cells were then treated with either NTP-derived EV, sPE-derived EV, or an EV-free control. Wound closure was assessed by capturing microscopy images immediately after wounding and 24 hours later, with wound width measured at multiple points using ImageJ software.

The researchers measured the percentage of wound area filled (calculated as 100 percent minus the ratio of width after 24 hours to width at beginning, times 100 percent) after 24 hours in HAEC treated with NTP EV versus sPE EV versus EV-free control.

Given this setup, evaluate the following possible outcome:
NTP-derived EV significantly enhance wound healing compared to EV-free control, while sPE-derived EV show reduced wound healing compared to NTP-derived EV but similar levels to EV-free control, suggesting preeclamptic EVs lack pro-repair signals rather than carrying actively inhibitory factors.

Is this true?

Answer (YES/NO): NO